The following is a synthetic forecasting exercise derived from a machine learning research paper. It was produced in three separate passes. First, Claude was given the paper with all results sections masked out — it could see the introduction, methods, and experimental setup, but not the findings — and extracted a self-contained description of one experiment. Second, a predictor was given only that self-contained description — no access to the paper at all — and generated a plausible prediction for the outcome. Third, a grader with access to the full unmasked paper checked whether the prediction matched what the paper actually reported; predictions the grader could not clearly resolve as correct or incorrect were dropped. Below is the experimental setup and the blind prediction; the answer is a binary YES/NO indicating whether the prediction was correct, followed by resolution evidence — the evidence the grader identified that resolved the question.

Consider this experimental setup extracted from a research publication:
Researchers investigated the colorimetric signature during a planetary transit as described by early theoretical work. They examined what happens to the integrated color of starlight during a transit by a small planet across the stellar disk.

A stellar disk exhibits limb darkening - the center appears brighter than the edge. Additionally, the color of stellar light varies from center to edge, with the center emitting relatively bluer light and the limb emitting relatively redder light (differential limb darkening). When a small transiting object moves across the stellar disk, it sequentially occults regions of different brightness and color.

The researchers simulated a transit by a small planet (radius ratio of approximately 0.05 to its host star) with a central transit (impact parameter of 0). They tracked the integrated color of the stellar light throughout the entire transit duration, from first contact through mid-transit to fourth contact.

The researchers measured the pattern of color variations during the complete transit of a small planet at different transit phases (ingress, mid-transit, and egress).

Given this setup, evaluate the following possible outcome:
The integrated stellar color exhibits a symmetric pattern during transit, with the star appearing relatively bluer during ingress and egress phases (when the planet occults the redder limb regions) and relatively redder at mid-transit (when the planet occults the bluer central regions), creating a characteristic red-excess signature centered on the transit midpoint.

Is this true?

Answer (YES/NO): YES